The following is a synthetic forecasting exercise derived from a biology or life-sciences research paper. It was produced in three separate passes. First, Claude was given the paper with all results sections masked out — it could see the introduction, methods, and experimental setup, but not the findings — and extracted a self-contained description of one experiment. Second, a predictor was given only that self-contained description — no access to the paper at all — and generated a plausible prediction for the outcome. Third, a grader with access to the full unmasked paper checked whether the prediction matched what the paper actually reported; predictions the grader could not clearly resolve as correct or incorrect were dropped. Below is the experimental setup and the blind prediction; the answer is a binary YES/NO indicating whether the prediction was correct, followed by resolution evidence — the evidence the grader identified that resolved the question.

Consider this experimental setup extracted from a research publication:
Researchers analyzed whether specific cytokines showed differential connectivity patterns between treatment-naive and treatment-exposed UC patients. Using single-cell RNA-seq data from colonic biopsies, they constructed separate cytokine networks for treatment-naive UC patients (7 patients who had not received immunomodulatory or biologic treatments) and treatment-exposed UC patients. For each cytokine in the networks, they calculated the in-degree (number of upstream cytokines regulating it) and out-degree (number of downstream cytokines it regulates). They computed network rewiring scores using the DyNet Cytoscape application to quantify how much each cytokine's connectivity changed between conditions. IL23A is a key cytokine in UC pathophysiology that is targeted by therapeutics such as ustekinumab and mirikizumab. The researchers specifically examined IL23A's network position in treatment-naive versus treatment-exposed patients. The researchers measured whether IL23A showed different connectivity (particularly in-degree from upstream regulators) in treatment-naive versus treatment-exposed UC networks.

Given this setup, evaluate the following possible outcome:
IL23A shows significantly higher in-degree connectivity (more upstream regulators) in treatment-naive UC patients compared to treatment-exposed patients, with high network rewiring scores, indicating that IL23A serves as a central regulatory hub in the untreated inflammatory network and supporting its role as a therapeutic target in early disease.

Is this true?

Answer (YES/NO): YES